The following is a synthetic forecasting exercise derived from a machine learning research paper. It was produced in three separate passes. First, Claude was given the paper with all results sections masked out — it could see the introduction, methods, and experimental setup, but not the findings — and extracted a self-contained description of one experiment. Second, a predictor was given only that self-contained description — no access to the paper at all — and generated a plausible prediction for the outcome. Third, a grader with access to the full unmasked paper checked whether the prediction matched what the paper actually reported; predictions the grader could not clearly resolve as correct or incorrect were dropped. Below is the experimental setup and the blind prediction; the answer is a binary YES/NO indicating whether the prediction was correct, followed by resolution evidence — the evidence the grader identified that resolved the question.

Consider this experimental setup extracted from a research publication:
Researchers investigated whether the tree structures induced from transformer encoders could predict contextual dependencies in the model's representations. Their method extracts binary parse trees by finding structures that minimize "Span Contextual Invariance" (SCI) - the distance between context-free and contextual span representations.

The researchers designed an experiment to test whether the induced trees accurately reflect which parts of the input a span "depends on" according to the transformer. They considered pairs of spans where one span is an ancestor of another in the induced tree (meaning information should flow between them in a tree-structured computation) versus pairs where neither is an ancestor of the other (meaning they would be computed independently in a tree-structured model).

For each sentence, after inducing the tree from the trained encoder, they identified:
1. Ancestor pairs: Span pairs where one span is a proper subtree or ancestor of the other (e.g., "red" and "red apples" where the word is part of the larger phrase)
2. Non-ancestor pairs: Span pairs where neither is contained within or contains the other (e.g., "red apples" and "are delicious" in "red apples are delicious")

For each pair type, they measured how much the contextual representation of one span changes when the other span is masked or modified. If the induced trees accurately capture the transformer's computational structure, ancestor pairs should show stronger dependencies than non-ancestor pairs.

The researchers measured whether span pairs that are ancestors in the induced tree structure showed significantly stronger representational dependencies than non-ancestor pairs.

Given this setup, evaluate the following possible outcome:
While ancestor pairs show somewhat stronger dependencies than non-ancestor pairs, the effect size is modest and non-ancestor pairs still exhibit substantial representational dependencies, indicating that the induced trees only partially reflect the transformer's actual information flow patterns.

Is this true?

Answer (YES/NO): NO